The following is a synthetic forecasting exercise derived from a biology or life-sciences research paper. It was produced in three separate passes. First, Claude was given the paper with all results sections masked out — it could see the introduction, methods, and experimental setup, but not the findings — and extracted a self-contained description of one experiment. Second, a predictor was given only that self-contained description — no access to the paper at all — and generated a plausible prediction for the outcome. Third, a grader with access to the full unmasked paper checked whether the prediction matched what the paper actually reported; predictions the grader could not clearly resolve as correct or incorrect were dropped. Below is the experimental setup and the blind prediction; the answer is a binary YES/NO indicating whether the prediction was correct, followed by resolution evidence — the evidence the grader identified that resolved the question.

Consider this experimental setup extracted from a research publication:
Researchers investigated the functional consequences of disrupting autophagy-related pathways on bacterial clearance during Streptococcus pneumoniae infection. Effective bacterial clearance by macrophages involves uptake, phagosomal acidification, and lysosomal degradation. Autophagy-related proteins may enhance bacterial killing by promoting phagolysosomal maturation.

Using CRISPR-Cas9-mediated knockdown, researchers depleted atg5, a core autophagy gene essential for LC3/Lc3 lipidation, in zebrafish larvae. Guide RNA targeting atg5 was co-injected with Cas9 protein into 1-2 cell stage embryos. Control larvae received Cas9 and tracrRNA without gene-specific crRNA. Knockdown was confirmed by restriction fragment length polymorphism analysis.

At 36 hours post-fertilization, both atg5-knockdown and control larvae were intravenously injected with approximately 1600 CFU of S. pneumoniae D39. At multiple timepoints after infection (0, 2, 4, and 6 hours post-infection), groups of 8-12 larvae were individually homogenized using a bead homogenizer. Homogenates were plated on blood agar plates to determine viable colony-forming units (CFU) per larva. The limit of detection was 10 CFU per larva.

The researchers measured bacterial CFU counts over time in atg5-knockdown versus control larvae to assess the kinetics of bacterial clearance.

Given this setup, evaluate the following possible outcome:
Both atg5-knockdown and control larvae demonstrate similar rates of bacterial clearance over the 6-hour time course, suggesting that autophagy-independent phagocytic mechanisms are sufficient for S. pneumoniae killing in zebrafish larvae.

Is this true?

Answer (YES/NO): NO